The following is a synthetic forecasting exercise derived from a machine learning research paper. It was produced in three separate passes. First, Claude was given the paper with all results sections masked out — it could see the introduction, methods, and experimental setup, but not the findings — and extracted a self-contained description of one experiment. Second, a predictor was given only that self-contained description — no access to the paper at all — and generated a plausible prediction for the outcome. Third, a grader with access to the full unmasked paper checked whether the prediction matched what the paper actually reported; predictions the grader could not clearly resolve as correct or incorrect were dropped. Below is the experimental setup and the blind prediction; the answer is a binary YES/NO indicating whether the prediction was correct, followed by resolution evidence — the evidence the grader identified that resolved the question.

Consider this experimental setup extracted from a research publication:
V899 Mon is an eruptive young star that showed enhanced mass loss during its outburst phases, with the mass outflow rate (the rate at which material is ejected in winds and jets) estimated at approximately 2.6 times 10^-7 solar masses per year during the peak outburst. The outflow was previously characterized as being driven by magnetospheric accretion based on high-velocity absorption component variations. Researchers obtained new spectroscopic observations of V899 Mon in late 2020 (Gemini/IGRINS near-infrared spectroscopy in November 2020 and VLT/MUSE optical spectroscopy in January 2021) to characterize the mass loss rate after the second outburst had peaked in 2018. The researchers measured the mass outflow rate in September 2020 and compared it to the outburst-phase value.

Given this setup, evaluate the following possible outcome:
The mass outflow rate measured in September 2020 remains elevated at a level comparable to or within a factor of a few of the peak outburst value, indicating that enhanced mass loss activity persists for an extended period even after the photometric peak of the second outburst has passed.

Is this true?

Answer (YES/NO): NO